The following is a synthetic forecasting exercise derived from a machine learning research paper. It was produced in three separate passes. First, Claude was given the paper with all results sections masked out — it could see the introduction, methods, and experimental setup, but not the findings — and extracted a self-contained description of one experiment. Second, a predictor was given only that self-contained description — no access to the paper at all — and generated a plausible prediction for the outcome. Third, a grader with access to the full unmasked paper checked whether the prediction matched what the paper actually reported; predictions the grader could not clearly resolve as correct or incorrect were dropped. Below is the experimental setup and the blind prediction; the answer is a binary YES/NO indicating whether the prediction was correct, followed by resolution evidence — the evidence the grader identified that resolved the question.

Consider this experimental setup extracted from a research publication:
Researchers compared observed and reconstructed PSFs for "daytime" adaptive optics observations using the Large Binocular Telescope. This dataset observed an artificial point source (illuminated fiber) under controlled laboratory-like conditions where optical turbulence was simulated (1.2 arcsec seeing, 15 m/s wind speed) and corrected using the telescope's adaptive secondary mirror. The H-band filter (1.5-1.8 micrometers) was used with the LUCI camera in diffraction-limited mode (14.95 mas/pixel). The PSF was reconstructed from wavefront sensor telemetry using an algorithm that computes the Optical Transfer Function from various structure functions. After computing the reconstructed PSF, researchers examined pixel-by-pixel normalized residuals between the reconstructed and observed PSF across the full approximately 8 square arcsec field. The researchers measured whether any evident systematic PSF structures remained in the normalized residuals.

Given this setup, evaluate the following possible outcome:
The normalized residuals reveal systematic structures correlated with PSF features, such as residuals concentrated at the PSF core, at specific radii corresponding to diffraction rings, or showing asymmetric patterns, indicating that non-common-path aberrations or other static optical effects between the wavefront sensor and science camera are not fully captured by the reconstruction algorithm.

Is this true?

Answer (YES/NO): NO